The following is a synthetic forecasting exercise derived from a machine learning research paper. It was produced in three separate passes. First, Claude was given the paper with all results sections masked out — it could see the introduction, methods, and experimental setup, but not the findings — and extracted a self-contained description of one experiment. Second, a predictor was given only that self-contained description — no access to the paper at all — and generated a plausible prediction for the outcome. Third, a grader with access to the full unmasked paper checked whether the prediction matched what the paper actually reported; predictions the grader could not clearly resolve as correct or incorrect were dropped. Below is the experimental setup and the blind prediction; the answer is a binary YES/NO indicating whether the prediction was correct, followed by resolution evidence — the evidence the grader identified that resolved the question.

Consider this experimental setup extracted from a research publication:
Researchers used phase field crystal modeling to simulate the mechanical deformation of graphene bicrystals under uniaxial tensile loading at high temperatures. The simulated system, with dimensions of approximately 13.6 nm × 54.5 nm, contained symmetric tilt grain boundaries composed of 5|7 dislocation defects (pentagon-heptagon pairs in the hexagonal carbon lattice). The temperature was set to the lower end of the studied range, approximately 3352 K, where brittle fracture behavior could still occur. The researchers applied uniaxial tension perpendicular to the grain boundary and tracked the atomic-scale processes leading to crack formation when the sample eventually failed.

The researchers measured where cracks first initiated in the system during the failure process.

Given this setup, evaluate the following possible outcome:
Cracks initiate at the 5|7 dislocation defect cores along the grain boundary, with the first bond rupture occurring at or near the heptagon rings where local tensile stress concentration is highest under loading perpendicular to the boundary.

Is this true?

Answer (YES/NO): YES